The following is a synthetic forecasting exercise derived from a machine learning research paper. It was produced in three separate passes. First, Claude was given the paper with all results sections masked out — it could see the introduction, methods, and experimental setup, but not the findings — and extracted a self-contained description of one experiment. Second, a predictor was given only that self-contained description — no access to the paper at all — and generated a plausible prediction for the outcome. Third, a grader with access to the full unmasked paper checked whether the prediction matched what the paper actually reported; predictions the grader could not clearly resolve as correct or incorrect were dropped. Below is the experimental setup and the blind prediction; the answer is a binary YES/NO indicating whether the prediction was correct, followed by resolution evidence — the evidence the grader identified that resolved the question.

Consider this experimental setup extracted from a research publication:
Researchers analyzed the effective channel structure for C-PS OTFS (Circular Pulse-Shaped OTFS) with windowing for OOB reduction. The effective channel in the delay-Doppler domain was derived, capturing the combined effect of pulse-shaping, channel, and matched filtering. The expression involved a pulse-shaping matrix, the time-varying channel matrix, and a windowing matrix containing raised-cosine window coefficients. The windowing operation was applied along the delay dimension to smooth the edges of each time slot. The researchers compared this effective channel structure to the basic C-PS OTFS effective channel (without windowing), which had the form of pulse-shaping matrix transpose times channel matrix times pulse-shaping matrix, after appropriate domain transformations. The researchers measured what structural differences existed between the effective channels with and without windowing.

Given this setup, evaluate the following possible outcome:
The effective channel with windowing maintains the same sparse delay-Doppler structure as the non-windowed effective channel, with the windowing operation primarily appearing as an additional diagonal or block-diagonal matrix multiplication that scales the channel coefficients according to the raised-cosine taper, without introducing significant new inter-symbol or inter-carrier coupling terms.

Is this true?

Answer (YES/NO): YES